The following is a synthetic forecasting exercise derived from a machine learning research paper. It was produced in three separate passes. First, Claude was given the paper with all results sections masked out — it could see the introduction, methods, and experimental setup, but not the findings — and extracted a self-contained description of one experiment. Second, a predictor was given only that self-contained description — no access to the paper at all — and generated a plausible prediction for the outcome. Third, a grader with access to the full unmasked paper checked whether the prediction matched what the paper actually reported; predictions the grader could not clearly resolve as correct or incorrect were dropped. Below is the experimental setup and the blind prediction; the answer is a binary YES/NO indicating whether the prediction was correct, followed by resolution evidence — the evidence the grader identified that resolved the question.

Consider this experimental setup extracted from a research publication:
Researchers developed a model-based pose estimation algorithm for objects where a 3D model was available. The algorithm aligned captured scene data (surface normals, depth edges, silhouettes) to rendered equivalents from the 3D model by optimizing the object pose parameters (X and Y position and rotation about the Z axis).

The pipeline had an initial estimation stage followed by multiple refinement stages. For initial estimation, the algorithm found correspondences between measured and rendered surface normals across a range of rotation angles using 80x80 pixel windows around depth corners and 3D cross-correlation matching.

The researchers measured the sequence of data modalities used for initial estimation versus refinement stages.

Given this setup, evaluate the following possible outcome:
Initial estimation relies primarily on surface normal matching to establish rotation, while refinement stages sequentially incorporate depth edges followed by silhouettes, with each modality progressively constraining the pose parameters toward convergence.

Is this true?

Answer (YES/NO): NO